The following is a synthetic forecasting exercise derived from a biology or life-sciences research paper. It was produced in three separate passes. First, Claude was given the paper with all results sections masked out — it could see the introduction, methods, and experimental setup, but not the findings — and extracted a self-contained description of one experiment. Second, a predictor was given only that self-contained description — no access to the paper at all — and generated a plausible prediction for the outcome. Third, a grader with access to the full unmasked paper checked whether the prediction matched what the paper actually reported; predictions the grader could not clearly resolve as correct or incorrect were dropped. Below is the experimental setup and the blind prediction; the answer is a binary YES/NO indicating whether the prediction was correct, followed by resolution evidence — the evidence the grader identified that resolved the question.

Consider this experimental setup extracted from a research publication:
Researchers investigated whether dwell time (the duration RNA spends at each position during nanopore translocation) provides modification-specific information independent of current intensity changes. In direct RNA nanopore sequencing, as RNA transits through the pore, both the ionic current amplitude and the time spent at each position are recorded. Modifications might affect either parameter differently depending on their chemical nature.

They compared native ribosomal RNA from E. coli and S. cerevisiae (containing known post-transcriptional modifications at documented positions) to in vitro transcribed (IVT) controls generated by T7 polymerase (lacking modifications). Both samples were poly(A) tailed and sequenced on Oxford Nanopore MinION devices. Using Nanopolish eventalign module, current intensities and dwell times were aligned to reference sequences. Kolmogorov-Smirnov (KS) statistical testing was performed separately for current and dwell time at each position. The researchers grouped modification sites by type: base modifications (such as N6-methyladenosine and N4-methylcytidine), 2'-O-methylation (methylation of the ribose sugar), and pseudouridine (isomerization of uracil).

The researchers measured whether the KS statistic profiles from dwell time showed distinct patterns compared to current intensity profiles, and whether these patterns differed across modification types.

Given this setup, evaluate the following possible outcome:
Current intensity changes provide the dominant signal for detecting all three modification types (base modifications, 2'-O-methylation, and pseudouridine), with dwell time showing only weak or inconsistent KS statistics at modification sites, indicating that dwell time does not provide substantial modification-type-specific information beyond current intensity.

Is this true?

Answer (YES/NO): NO